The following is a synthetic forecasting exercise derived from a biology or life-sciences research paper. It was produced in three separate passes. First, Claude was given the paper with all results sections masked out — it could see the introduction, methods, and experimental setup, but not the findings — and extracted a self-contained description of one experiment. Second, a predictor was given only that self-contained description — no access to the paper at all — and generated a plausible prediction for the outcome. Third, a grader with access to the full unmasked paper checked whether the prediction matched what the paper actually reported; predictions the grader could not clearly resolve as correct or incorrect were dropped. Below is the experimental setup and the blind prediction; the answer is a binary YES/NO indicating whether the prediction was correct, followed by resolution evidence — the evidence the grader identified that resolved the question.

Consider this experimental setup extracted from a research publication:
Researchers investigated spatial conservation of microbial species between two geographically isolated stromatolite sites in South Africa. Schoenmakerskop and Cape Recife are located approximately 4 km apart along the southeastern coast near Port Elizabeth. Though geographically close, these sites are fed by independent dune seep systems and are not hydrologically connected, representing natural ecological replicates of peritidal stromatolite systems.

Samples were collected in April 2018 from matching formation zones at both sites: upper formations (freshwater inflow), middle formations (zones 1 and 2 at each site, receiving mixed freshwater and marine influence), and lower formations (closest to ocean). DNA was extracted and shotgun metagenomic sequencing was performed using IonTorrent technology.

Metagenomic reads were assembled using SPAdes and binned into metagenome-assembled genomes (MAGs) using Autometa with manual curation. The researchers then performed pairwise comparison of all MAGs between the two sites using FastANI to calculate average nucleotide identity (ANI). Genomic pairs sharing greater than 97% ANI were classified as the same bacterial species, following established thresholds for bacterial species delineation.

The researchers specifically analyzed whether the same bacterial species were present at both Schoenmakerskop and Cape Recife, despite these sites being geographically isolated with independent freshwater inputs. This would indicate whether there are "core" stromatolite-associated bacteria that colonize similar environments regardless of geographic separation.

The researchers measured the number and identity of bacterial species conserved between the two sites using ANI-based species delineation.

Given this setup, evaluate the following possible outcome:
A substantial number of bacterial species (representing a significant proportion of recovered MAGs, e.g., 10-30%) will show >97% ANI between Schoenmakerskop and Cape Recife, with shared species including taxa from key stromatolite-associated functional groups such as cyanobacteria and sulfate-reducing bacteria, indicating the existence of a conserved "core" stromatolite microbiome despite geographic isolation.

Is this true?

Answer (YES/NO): NO